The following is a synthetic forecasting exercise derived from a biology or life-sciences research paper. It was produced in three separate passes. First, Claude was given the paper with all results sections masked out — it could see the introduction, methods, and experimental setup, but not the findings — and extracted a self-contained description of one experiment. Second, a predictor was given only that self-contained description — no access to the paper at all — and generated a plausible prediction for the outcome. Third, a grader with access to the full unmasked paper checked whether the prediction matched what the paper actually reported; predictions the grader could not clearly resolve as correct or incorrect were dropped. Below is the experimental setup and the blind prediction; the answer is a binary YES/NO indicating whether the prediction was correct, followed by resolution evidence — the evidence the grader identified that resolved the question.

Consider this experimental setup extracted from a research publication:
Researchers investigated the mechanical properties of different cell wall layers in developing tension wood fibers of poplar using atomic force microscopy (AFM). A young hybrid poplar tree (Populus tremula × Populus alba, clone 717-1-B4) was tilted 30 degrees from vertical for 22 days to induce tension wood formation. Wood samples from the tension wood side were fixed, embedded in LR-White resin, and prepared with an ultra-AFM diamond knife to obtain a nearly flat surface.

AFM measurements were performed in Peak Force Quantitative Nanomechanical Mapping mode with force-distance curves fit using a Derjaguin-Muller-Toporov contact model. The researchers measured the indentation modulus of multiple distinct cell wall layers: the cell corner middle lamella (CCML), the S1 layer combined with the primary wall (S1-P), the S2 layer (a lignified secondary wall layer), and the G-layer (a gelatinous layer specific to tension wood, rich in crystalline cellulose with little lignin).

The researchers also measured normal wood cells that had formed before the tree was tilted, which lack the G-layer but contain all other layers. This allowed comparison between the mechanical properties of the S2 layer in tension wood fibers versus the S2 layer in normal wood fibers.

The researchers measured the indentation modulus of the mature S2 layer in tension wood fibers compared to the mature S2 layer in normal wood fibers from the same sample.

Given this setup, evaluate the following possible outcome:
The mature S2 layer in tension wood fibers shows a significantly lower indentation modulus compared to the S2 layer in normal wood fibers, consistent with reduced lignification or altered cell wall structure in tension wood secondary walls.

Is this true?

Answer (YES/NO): YES